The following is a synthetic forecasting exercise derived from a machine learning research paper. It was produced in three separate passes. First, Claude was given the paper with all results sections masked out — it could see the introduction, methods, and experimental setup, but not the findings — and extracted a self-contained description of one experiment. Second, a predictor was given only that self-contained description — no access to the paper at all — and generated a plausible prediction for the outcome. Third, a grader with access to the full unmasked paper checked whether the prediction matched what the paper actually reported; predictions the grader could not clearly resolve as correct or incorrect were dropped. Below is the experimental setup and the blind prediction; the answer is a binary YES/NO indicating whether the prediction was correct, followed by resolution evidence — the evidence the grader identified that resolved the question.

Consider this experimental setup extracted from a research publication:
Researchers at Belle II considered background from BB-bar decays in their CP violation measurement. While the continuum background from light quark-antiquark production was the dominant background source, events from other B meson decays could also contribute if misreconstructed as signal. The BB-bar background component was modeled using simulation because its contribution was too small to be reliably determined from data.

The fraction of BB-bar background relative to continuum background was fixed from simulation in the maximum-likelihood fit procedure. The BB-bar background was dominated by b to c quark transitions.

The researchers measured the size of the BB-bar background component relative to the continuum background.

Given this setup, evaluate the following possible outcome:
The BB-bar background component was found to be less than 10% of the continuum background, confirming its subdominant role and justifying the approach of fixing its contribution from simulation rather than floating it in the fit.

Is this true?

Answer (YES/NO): YES